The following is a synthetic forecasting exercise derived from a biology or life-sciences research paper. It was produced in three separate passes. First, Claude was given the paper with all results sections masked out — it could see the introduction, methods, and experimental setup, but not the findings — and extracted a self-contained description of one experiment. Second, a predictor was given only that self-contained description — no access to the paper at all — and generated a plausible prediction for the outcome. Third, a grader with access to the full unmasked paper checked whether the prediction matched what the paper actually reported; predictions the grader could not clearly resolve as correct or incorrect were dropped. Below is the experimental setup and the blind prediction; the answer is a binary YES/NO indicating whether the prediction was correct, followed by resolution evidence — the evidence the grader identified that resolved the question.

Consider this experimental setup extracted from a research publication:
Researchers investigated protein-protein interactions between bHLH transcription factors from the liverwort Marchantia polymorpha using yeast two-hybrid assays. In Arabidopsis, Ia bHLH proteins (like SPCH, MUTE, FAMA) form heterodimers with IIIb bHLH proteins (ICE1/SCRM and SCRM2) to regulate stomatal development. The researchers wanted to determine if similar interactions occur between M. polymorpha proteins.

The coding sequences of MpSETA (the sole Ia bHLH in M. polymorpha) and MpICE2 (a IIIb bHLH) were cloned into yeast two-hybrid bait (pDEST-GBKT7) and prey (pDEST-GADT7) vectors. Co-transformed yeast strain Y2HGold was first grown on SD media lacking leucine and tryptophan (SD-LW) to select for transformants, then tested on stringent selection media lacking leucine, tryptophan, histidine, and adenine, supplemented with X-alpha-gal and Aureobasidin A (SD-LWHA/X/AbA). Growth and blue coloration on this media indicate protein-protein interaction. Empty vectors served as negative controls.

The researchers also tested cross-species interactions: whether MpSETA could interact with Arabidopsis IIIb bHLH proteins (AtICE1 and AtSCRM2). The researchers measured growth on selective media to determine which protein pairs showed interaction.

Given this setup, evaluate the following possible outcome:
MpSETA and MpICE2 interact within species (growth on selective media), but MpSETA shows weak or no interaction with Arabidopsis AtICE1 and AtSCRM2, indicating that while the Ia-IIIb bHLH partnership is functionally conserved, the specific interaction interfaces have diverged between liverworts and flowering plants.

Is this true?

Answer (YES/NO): NO